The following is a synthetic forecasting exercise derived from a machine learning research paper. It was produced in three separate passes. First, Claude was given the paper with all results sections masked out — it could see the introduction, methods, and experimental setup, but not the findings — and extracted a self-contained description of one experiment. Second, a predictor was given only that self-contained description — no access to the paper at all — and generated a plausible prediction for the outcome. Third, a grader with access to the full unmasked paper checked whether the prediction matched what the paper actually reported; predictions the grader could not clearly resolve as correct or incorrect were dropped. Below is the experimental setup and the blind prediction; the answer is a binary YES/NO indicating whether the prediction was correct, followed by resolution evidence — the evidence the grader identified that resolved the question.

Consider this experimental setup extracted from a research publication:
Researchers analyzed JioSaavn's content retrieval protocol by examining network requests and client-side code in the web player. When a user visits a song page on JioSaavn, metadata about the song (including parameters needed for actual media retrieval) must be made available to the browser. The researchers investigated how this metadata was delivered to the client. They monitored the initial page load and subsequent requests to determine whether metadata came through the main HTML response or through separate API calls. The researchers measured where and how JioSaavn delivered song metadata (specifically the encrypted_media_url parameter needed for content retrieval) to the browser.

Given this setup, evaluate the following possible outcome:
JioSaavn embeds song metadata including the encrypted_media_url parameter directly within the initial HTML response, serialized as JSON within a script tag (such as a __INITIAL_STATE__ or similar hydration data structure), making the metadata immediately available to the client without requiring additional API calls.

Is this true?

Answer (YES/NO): YES